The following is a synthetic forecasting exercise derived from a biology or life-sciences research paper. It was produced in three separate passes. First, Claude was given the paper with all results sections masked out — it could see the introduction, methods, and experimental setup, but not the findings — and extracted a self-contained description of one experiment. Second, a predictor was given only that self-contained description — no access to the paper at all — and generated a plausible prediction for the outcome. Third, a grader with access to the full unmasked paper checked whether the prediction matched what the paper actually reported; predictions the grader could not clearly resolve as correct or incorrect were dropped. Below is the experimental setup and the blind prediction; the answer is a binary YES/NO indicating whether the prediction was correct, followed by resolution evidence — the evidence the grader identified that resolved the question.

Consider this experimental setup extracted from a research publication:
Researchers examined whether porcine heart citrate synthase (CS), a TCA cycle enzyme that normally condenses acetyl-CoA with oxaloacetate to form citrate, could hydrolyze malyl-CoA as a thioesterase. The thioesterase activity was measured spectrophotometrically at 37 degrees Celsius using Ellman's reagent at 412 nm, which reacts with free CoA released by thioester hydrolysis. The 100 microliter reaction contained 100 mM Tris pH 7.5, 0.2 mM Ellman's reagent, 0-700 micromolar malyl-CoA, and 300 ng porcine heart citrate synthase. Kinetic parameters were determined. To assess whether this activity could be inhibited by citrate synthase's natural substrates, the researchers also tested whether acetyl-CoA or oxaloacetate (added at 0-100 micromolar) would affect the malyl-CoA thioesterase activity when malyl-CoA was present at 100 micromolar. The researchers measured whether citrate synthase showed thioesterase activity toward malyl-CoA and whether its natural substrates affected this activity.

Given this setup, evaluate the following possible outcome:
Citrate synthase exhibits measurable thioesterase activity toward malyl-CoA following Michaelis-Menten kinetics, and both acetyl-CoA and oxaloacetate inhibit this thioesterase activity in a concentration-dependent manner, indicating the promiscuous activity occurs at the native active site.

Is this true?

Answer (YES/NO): NO